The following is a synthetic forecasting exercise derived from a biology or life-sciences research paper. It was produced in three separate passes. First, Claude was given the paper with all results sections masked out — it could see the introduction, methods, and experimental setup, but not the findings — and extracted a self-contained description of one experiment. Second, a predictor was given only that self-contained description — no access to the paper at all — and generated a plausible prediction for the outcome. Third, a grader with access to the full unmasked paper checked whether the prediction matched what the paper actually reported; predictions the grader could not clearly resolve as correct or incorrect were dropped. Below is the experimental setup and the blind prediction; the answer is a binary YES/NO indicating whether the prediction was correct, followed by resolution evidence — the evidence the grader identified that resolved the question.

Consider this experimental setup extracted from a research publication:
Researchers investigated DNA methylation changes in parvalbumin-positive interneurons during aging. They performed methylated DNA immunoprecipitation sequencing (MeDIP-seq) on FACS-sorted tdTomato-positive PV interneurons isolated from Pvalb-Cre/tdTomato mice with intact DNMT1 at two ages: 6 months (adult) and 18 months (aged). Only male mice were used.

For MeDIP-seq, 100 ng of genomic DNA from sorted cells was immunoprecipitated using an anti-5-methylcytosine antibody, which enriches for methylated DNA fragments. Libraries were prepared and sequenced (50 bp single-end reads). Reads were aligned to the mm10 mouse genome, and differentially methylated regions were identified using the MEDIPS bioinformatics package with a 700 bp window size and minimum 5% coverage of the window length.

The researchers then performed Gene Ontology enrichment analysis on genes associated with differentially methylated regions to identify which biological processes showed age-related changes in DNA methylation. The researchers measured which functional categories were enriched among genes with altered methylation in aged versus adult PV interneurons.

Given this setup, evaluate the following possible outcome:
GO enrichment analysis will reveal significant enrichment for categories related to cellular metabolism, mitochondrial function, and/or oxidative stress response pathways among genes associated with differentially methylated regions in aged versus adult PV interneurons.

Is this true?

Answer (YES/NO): NO